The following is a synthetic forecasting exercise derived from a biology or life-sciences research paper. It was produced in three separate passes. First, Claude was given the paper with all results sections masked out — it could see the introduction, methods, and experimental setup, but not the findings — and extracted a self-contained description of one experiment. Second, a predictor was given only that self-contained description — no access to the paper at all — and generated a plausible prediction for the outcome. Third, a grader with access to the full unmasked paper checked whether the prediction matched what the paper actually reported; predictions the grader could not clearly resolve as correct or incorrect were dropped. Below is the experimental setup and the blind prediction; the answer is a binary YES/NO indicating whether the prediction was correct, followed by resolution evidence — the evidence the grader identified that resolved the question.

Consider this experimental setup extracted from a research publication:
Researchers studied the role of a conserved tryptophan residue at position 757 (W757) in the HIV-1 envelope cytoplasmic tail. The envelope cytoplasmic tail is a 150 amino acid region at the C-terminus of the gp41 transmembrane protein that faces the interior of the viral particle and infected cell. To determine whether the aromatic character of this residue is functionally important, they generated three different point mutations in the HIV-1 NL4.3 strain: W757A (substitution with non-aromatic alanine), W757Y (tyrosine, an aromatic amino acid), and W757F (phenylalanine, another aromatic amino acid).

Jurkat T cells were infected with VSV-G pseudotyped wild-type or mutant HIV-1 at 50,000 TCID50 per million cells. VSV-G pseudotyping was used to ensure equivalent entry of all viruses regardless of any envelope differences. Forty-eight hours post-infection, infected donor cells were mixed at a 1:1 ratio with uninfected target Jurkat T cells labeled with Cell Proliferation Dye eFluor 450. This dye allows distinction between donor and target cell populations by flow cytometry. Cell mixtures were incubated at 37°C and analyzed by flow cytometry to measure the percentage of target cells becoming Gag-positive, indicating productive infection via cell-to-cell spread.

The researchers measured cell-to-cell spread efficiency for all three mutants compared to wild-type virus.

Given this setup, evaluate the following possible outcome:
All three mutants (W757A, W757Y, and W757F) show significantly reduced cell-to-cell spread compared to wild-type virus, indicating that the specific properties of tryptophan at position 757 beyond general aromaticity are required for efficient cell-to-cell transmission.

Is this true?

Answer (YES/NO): NO